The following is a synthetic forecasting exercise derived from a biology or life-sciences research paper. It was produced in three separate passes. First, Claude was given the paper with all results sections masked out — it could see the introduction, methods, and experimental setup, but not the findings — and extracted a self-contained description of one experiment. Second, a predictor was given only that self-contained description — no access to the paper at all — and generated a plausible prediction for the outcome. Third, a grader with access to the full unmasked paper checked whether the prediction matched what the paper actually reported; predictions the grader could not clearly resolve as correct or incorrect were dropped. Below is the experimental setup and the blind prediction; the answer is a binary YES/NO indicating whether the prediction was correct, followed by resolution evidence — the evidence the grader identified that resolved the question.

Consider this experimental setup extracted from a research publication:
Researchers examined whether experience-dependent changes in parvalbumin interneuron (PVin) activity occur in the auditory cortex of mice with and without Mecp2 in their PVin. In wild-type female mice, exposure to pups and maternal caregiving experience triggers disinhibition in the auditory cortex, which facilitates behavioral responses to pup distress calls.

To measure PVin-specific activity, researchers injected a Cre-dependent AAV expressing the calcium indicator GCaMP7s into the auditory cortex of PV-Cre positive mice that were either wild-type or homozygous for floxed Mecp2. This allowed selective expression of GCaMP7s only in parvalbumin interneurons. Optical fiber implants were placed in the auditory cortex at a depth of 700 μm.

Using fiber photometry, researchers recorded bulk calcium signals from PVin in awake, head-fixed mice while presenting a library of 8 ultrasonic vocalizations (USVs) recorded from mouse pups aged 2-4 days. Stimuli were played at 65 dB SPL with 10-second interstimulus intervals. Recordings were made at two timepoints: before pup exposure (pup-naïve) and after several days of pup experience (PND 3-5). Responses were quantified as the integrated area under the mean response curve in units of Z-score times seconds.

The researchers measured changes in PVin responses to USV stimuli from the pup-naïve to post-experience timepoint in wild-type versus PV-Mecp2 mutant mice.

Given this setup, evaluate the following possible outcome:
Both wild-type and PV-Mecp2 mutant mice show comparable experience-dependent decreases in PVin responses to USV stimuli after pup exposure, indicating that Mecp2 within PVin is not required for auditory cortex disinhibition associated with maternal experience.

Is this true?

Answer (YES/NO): NO